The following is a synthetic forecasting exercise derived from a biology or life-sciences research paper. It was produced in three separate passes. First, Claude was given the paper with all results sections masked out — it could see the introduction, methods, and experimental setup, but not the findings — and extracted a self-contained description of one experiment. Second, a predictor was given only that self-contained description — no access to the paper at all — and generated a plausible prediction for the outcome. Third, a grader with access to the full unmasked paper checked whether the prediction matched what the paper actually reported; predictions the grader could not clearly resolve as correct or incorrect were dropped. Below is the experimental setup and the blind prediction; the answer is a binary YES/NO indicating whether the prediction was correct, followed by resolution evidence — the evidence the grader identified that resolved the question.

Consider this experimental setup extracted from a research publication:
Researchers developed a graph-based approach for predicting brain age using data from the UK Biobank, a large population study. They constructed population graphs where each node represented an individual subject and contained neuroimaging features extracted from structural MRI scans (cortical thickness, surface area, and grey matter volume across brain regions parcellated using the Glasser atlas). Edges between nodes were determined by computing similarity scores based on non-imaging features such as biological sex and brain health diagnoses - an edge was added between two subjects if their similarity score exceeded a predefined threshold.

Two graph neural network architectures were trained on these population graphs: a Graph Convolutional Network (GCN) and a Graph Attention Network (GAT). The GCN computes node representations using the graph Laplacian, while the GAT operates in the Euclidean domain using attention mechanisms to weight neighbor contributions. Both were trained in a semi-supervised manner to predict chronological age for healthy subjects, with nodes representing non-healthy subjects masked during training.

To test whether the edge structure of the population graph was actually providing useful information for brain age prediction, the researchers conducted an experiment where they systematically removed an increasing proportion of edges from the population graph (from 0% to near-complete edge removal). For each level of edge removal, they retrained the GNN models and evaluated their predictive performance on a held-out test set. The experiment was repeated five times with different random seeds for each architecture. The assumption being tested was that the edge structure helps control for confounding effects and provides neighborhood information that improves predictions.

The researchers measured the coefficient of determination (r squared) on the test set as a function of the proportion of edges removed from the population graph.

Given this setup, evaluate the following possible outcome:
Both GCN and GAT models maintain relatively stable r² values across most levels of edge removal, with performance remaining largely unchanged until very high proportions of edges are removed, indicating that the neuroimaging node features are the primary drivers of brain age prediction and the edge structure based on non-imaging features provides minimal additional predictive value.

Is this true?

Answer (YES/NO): YES